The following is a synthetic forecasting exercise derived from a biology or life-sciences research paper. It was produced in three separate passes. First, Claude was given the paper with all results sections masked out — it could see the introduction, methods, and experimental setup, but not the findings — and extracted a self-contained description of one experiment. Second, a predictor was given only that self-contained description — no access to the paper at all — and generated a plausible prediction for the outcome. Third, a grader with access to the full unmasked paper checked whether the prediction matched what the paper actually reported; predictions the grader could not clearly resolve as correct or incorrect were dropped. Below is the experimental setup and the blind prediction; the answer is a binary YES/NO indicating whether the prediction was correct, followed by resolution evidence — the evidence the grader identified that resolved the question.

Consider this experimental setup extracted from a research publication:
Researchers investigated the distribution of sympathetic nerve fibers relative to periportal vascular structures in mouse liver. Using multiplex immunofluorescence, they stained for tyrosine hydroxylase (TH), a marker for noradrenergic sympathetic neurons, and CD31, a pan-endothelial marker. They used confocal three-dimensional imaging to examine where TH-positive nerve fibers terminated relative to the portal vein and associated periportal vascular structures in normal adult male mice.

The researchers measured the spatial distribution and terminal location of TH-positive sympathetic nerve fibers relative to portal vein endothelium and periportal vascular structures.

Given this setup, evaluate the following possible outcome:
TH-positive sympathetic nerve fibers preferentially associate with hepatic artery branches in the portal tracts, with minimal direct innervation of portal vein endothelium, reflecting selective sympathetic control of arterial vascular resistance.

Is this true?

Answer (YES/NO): NO